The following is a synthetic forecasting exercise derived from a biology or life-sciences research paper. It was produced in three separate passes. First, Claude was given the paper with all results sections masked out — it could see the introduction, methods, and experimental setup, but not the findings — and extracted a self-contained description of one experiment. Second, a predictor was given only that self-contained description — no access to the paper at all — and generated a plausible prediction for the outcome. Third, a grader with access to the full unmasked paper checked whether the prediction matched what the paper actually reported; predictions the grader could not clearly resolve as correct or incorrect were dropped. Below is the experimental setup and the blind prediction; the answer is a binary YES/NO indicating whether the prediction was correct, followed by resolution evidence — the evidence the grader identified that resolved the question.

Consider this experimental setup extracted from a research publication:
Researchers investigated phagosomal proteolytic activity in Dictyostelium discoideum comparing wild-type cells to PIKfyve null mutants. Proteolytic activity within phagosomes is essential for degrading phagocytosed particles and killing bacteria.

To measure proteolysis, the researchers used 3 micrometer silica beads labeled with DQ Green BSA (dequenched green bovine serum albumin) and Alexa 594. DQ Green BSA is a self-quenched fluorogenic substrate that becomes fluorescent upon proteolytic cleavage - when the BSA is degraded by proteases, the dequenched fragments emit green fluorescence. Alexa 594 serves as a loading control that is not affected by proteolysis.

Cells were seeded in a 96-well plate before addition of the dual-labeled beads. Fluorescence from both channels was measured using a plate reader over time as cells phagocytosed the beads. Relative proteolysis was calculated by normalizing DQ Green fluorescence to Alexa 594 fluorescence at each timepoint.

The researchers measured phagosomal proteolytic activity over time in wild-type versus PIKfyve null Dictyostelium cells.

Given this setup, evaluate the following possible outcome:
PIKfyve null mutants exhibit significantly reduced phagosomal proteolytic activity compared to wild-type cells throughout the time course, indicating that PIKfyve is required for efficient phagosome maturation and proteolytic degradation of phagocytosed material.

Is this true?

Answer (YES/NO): YES